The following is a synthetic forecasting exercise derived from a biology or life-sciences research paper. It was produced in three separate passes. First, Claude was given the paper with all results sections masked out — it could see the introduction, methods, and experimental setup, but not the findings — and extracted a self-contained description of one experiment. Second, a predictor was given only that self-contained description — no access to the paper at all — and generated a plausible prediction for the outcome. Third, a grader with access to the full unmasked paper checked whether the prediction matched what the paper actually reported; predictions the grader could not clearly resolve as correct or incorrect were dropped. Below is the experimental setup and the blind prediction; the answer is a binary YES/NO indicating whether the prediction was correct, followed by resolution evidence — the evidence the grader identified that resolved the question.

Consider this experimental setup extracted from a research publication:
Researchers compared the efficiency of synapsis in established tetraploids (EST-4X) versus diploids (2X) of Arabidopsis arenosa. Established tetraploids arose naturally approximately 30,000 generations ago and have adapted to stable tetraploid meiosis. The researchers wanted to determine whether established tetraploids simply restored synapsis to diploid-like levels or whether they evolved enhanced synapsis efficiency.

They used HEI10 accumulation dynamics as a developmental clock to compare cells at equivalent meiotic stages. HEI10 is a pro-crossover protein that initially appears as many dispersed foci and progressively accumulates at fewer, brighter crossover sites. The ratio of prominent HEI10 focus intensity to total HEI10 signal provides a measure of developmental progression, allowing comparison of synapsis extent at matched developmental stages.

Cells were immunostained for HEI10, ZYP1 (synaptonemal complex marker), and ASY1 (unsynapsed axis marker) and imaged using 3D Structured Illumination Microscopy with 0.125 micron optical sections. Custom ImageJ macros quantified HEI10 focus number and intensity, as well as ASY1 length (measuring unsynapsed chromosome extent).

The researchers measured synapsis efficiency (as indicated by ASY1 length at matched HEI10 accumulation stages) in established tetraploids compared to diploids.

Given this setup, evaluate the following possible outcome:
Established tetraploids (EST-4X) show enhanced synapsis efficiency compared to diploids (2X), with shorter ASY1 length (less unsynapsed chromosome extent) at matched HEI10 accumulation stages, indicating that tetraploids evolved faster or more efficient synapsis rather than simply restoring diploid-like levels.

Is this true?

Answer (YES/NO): YES